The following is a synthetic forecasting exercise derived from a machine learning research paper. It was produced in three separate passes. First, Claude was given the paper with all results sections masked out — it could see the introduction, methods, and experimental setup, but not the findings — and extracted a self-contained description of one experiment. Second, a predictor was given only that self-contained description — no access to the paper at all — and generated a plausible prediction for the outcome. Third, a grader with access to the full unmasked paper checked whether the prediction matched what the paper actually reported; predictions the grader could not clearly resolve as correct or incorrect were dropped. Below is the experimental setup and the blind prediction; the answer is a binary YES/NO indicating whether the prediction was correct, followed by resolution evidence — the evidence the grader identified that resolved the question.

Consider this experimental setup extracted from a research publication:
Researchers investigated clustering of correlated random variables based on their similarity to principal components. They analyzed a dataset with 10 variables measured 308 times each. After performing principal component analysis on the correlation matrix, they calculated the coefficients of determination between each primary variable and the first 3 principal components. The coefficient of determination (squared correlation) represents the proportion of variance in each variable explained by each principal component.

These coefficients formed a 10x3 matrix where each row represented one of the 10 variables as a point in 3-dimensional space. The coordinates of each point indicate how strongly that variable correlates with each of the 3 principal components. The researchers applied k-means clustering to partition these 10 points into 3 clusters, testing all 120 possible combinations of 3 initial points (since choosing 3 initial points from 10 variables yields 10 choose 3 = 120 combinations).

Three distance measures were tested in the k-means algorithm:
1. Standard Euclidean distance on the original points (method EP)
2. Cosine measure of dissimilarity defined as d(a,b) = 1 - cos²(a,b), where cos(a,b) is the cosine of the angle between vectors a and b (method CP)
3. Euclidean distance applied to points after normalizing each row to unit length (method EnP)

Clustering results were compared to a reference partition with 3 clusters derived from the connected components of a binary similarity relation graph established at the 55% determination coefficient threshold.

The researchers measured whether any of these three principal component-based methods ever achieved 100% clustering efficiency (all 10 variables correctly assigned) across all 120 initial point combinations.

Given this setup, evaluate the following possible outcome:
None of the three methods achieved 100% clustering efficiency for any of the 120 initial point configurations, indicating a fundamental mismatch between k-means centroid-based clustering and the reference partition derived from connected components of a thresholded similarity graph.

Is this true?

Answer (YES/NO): YES